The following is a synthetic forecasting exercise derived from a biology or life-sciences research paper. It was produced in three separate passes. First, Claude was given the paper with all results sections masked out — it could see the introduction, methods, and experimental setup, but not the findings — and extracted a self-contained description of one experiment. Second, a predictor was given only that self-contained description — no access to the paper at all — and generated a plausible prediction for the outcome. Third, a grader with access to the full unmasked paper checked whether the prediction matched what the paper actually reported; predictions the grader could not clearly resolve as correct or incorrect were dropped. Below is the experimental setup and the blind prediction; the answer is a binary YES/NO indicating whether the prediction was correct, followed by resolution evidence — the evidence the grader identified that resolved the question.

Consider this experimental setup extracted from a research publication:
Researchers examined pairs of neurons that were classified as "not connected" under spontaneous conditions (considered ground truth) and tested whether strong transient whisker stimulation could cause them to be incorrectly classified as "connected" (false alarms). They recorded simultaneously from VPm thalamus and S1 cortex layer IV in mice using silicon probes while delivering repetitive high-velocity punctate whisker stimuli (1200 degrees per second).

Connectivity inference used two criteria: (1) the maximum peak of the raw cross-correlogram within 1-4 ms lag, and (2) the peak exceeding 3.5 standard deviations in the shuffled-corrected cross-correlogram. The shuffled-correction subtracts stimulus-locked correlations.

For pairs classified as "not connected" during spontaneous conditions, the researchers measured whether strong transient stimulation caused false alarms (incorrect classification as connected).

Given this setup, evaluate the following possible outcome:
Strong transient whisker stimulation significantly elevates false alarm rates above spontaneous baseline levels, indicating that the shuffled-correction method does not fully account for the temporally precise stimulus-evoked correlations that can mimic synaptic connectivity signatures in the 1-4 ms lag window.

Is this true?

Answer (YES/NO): YES